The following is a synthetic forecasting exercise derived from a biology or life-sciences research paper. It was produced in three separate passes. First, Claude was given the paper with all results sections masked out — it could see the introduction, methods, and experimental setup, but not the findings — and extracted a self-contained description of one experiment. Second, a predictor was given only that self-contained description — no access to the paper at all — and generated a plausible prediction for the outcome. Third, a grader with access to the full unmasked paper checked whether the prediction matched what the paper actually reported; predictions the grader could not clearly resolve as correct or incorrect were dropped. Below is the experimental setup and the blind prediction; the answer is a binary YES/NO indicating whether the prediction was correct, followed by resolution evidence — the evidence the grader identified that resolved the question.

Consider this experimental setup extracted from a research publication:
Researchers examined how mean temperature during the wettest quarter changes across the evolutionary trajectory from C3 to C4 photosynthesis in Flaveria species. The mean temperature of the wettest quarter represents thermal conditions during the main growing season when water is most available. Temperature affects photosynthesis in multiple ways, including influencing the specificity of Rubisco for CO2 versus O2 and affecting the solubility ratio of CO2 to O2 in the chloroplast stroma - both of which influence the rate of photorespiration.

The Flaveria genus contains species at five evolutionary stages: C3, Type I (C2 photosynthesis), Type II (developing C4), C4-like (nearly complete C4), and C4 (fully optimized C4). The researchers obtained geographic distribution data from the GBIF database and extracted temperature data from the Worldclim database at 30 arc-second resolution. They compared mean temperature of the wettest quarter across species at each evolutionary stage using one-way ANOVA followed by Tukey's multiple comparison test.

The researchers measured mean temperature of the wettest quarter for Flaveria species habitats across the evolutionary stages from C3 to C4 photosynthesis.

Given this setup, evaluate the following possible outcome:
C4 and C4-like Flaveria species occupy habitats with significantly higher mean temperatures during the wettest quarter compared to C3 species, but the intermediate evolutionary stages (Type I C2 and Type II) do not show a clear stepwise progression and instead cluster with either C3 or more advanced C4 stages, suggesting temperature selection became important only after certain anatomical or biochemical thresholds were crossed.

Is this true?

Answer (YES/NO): NO